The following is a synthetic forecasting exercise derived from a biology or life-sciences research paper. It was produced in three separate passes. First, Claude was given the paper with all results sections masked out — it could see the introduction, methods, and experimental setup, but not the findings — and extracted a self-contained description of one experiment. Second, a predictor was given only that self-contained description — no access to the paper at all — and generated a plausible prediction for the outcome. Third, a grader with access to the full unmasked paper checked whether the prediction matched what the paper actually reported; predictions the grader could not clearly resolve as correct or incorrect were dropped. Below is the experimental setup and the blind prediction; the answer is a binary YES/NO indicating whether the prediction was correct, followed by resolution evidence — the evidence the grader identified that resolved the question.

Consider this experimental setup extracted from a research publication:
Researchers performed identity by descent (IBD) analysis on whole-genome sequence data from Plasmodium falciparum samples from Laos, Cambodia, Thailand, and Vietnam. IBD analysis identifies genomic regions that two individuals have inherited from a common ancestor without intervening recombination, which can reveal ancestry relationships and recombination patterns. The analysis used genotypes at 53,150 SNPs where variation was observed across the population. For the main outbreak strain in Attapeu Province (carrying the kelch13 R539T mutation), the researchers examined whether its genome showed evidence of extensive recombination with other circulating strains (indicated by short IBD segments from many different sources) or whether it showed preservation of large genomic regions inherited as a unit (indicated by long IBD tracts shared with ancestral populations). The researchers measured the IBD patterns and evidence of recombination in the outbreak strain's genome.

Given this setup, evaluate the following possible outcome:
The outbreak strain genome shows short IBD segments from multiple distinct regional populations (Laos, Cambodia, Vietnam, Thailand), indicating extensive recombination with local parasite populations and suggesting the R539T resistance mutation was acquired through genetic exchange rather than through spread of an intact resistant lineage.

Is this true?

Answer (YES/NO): NO